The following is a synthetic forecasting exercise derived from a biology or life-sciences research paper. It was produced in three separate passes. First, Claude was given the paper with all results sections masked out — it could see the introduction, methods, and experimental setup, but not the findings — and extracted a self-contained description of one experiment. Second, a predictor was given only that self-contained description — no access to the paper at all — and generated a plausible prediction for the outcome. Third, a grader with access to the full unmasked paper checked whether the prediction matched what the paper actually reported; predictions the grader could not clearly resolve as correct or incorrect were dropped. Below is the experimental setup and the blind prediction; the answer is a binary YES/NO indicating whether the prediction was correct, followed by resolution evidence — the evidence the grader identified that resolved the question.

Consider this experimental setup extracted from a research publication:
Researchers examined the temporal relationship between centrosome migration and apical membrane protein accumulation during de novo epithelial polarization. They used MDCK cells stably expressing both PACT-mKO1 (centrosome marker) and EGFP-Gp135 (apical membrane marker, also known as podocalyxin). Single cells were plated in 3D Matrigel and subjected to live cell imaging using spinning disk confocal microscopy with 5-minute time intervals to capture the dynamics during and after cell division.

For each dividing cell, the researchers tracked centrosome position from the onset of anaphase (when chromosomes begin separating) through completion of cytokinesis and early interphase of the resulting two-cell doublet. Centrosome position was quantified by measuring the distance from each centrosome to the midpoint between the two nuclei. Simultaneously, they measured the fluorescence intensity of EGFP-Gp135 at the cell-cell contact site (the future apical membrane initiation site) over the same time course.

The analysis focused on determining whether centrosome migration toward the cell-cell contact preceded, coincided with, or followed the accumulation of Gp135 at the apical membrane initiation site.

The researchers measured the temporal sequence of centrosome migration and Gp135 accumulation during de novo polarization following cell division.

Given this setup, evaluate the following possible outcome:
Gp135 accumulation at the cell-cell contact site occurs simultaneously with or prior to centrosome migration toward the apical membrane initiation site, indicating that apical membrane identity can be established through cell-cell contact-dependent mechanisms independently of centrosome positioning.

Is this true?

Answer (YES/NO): NO